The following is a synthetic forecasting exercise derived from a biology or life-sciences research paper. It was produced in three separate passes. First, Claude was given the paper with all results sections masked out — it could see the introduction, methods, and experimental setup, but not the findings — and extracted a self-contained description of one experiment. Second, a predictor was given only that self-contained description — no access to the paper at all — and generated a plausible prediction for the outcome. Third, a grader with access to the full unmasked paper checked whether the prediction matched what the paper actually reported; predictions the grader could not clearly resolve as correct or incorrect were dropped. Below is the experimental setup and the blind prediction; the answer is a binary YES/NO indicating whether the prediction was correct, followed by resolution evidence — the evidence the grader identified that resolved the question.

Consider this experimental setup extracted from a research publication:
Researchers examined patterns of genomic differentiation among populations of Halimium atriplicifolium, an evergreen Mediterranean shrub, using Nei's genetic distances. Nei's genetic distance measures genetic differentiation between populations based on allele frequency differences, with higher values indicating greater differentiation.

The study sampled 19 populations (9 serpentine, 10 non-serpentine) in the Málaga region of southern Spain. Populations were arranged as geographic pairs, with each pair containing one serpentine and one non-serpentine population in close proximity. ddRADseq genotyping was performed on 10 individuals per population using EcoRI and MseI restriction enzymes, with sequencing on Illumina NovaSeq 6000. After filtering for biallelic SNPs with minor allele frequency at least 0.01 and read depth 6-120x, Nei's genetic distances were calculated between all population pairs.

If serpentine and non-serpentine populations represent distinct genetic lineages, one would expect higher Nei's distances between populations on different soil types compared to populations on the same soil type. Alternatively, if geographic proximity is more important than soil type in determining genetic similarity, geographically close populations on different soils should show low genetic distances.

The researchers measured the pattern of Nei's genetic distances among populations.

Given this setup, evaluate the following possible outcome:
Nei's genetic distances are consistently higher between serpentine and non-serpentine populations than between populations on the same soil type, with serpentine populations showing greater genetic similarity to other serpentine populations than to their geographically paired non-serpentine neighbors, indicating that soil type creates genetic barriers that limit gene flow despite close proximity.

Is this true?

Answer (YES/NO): NO